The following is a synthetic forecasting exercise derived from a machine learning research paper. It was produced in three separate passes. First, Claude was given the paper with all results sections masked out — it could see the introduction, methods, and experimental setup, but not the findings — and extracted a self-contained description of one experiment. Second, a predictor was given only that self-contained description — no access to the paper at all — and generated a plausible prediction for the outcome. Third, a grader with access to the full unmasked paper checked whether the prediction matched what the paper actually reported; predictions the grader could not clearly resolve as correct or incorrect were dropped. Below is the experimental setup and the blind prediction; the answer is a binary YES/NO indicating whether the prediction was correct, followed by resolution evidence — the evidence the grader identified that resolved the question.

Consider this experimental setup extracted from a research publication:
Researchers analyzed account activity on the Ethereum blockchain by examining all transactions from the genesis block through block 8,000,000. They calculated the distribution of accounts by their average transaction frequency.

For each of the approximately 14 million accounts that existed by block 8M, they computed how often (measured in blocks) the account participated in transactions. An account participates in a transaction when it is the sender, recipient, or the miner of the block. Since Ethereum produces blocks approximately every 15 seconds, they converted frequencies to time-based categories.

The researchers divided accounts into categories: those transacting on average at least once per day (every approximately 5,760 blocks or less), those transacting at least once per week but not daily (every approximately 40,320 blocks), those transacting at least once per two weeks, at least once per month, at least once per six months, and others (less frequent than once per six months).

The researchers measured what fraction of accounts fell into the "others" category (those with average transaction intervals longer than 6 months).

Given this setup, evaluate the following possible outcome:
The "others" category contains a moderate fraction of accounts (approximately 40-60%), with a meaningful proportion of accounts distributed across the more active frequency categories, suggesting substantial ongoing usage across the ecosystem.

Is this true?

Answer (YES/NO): NO